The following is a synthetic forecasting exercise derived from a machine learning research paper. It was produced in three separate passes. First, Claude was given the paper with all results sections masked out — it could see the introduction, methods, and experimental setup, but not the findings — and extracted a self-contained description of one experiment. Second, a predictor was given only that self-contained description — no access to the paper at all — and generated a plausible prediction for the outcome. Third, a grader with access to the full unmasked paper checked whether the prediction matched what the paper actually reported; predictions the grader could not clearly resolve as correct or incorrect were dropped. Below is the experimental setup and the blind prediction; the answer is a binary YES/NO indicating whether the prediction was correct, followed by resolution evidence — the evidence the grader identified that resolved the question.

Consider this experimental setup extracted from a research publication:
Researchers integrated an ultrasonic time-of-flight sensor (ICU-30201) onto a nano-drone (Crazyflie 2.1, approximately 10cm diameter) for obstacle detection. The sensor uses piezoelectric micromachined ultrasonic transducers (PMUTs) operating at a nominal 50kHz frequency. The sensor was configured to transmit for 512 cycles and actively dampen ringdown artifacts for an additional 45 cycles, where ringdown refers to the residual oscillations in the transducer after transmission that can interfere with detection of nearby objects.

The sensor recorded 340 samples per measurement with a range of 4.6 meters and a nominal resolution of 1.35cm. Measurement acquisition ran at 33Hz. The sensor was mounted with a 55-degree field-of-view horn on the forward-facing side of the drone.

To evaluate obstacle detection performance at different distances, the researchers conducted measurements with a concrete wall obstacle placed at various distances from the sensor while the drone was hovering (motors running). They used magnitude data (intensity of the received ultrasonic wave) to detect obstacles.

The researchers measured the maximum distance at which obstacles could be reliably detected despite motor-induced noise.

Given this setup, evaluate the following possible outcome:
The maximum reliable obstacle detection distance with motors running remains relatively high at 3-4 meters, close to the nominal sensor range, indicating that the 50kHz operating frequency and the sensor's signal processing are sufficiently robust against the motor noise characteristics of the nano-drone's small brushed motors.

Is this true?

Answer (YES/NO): NO